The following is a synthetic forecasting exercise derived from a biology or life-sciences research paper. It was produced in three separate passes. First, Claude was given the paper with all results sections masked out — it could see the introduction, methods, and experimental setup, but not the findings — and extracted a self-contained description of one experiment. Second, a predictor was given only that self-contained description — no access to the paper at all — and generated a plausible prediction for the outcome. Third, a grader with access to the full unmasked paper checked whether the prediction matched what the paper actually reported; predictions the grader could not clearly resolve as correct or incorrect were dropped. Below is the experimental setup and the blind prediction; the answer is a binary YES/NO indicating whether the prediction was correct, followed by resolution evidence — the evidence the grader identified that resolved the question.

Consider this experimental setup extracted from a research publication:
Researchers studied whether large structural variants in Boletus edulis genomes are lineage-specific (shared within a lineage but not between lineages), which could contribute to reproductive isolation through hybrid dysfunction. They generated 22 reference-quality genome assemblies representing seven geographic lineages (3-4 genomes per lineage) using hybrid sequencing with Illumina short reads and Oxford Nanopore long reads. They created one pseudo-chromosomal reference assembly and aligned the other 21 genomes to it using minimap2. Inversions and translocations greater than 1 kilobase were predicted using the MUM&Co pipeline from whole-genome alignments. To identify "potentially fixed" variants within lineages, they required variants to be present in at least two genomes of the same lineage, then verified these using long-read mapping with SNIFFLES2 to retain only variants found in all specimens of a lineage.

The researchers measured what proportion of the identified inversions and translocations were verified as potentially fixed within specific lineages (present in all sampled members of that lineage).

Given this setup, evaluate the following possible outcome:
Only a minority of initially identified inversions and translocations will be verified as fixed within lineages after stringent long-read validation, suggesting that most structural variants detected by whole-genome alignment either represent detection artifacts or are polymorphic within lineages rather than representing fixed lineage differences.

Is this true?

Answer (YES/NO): YES